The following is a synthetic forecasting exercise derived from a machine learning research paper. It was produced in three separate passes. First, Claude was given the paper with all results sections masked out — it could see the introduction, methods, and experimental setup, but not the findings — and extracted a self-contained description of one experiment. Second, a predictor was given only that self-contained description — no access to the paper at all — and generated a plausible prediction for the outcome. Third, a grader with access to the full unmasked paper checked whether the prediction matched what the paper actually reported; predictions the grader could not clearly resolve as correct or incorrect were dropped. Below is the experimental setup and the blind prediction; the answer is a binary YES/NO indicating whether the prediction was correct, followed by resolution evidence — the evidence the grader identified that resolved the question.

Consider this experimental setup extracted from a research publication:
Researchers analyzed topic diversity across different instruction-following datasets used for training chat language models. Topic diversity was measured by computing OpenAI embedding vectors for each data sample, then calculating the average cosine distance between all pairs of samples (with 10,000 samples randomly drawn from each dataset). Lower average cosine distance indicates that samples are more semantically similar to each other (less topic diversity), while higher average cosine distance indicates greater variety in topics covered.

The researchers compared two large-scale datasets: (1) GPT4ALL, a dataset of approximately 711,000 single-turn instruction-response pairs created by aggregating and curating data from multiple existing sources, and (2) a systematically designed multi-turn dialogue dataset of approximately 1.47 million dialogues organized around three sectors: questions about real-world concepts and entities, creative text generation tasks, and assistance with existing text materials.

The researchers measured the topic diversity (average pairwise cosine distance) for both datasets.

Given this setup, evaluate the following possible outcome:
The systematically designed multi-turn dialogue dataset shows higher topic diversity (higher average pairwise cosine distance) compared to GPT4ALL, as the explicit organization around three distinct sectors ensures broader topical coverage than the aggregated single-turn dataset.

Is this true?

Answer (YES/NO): NO